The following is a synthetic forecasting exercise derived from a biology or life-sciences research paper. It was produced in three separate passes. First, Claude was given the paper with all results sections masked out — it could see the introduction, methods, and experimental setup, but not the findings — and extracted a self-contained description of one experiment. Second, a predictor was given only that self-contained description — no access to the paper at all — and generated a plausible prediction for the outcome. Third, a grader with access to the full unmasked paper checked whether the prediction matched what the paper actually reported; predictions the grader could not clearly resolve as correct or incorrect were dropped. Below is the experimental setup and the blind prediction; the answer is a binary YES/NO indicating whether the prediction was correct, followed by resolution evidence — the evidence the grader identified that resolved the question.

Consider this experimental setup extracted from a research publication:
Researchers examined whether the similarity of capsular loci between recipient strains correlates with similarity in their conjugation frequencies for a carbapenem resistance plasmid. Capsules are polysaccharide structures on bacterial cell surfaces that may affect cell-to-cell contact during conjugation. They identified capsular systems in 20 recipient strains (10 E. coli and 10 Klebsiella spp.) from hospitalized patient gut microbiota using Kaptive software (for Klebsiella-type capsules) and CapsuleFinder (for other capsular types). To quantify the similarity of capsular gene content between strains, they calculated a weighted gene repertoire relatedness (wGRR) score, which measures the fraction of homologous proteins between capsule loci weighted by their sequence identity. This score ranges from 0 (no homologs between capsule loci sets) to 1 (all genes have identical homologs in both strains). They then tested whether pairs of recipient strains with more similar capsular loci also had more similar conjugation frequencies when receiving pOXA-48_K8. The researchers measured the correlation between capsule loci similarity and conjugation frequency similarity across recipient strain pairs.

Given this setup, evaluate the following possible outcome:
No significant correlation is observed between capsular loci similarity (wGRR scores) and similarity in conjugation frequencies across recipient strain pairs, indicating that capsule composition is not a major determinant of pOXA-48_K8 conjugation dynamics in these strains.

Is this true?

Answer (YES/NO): NO